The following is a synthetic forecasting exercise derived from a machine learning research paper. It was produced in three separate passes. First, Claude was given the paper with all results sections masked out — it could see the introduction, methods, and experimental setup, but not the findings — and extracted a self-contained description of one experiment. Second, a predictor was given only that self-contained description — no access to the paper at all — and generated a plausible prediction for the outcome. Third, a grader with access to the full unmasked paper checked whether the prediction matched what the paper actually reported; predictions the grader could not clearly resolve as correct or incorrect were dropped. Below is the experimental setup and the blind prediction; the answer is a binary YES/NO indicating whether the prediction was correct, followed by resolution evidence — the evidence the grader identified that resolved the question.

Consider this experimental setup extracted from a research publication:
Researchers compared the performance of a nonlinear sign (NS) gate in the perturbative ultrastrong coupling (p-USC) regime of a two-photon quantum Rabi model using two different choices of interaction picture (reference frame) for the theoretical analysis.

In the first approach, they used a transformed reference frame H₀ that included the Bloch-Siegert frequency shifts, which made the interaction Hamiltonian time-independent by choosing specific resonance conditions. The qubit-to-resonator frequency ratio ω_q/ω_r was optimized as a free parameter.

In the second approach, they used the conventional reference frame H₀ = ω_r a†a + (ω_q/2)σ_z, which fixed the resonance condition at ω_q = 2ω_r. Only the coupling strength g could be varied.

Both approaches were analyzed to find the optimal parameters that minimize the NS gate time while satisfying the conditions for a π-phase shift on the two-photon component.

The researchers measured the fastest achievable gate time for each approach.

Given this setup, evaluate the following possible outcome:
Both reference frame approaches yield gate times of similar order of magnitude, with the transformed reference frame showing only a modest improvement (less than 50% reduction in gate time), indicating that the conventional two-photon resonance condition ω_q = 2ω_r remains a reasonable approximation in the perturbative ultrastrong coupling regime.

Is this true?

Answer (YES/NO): NO